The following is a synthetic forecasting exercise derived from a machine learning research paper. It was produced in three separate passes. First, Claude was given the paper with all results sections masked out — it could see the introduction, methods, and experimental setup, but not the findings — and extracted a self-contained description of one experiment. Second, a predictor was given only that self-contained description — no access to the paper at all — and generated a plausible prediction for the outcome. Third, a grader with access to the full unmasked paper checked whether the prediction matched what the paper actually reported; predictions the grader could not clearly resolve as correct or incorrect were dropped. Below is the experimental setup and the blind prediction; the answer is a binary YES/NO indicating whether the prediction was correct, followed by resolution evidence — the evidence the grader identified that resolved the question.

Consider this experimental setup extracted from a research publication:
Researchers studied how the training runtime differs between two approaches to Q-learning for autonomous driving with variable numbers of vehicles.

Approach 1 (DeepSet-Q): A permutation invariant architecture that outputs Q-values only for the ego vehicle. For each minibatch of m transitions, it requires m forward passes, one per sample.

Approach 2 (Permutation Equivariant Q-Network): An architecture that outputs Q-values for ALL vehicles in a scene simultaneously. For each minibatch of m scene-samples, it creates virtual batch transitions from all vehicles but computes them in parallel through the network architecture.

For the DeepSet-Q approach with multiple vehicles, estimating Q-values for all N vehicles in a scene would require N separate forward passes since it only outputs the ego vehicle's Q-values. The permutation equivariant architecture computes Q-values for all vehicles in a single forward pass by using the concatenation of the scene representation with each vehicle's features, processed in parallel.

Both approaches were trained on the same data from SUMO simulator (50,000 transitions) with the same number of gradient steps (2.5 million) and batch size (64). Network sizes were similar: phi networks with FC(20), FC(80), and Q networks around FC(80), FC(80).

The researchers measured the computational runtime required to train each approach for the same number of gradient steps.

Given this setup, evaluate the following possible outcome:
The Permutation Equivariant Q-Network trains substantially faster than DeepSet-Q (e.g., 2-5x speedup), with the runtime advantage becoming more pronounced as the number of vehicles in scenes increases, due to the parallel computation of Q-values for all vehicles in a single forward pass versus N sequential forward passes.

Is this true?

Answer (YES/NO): YES